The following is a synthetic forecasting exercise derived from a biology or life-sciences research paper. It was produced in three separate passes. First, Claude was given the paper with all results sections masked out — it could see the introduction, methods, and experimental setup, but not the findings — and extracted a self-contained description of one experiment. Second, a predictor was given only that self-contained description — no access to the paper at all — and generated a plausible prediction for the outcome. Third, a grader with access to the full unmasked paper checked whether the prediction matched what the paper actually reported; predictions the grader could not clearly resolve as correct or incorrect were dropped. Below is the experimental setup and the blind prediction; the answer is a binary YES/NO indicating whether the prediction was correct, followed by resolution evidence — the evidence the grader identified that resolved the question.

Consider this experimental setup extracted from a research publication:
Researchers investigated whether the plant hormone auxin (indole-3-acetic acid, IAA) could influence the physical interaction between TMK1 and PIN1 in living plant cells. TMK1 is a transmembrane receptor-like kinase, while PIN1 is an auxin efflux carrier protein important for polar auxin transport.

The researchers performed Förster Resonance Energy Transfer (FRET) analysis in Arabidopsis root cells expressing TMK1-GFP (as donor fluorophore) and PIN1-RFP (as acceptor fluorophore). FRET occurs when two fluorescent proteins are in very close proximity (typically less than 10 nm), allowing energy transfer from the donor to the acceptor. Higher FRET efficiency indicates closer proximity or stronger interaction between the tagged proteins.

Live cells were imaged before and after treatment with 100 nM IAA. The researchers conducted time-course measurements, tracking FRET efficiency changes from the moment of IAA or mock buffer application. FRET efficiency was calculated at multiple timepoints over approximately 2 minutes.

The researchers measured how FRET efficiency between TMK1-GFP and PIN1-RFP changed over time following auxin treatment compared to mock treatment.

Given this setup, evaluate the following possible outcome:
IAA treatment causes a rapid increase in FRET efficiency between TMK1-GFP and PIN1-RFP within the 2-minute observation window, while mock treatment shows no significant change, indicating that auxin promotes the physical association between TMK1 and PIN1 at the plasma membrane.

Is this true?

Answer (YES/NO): YES